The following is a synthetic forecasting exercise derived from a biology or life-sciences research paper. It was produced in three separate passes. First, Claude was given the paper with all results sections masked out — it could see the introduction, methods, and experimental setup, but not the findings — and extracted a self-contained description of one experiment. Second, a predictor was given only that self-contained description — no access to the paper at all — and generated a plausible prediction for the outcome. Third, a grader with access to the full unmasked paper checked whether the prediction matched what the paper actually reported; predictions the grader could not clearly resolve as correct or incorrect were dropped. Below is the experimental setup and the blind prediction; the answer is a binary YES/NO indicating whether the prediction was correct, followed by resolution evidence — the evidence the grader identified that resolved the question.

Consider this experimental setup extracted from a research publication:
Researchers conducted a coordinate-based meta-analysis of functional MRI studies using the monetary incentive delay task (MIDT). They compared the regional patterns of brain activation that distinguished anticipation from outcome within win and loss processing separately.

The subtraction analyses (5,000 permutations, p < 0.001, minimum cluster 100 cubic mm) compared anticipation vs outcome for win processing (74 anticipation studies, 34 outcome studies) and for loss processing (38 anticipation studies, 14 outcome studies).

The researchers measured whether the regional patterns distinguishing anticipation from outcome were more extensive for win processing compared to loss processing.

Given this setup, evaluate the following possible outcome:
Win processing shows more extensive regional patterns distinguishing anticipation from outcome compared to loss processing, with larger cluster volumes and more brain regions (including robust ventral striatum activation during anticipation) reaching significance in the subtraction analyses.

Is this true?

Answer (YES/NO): YES